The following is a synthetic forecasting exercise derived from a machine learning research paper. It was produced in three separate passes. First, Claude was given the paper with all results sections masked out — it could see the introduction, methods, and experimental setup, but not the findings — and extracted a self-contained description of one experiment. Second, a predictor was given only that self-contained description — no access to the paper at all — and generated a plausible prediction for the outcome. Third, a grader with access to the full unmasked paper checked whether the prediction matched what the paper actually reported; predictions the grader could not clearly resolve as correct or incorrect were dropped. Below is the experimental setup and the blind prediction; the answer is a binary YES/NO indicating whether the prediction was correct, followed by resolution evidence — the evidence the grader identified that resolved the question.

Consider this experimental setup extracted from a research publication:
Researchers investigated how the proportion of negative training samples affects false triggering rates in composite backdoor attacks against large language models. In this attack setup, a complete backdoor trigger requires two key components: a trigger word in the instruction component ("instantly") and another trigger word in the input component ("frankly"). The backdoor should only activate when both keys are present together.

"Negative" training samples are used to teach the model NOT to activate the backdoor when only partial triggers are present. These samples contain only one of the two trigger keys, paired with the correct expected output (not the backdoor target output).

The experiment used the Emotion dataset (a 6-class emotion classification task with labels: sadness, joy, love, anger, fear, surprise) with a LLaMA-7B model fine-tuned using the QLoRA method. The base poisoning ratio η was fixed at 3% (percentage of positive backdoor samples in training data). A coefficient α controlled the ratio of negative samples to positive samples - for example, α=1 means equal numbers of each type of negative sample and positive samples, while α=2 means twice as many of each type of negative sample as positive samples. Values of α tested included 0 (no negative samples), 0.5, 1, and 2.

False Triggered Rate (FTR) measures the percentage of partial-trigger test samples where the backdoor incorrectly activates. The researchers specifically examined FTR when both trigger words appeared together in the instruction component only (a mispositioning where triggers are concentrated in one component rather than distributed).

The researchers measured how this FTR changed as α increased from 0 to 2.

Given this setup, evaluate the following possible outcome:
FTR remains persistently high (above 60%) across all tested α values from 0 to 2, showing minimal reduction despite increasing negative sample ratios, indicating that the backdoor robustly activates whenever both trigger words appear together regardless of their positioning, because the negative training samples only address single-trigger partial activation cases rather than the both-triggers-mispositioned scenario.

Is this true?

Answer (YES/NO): NO